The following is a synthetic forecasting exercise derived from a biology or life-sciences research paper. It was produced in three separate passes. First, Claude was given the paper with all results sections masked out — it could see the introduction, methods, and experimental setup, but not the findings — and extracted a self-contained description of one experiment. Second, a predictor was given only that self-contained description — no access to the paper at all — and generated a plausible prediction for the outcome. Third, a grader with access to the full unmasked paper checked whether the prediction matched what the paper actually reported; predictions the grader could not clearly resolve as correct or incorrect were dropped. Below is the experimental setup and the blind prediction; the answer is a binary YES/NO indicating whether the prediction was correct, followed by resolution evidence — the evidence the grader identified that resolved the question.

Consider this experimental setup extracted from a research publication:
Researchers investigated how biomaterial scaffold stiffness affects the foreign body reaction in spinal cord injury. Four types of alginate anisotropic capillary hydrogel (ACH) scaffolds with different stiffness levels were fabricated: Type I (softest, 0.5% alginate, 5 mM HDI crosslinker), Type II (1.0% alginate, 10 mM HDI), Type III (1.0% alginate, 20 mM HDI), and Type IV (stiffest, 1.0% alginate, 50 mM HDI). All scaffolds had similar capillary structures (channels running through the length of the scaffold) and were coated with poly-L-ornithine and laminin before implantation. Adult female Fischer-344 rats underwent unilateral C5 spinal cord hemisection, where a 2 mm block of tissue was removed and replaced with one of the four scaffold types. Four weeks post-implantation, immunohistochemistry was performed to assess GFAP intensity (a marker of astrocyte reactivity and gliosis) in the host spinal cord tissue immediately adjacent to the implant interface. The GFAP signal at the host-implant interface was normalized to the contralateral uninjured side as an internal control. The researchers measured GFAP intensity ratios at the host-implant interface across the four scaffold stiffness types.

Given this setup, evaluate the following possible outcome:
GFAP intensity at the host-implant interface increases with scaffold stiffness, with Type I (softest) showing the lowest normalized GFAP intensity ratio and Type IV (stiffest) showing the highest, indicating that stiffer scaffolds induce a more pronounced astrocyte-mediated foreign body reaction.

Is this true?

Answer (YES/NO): YES